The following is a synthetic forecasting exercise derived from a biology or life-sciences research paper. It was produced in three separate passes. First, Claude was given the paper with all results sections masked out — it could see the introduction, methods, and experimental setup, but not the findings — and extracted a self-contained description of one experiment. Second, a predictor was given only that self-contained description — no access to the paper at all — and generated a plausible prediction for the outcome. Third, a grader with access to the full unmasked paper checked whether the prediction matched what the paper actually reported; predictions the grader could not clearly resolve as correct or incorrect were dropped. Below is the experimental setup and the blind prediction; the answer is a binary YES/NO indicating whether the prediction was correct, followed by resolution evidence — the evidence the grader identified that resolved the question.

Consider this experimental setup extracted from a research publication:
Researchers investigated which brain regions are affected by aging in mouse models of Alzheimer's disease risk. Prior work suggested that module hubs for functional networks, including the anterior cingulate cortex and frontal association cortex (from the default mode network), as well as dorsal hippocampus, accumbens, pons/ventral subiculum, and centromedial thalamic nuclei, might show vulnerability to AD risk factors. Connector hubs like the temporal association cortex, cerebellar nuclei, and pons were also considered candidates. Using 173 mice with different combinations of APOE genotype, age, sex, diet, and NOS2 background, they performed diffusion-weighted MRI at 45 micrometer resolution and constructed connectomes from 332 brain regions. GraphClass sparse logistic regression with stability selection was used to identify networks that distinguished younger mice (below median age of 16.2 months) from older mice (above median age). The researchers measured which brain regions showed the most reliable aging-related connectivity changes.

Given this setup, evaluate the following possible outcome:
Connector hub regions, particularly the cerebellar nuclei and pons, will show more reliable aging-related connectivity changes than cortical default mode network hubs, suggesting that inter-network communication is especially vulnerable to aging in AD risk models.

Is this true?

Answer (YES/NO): NO